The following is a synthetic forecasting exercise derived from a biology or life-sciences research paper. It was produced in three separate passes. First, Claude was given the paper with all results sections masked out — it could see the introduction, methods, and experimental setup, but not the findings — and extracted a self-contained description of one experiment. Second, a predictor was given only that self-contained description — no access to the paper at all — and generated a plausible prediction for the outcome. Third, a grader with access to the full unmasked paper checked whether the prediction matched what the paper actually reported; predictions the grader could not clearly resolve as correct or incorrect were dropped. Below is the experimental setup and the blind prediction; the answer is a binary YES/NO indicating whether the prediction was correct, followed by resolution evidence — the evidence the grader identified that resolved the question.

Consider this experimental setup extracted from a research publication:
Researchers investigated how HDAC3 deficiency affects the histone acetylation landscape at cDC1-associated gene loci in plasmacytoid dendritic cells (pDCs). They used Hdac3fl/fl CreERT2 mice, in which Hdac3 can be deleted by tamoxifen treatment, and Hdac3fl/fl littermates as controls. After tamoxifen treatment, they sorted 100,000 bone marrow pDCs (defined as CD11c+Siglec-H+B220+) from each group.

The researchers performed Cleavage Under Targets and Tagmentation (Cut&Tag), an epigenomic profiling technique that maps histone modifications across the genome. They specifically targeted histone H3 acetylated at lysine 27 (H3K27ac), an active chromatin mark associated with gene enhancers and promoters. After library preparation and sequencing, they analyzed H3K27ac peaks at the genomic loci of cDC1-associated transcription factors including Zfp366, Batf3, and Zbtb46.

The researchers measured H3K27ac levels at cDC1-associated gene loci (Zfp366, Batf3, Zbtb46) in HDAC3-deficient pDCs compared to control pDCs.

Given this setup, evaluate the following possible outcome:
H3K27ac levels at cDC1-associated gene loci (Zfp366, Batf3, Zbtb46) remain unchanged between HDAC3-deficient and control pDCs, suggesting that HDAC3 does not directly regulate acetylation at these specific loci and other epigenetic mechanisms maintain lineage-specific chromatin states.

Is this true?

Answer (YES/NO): NO